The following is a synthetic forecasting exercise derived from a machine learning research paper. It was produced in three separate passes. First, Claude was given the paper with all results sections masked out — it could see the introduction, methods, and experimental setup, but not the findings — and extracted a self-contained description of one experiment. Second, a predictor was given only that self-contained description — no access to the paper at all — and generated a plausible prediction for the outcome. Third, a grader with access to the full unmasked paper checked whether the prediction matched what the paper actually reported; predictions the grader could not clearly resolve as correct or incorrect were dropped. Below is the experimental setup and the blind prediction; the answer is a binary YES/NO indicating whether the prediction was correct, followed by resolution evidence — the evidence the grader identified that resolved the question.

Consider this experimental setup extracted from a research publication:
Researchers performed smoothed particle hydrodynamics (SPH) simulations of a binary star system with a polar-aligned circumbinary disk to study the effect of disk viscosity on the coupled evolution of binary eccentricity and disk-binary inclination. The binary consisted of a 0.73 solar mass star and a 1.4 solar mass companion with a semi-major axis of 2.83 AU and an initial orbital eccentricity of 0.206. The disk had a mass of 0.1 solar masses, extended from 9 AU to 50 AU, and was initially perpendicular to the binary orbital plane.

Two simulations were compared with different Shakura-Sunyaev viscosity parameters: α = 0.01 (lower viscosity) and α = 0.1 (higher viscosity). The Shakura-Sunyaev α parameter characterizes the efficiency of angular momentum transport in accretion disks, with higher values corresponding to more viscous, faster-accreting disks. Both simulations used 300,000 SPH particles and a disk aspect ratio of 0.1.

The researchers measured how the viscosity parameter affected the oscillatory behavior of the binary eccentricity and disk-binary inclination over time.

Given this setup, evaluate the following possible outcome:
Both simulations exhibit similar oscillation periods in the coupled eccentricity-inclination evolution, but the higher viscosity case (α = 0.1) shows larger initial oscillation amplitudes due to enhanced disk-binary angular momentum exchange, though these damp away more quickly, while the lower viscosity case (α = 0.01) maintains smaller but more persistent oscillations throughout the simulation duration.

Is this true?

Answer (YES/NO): NO